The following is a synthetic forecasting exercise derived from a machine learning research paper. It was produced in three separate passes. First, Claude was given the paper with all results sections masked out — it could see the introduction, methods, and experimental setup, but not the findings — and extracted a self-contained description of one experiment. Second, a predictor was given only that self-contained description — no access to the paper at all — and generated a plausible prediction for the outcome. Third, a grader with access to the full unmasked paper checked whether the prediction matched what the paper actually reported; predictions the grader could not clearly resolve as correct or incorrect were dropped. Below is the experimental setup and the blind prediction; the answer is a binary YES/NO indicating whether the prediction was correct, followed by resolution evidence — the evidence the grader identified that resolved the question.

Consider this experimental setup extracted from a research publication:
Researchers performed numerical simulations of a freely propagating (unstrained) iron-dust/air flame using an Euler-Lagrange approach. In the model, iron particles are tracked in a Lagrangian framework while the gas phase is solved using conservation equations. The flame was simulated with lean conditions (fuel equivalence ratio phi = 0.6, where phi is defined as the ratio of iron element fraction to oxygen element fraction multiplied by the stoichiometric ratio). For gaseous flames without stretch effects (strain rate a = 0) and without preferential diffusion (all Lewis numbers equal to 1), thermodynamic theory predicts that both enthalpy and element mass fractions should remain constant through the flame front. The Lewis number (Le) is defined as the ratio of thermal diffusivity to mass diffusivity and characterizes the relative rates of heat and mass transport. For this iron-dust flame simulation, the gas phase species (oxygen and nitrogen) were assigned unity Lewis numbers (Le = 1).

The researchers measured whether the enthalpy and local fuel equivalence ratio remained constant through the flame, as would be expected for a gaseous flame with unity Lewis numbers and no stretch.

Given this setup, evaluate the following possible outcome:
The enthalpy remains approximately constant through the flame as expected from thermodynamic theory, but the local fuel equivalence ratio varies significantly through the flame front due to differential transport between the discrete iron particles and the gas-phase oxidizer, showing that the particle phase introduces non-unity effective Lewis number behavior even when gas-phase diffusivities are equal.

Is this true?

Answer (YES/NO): NO